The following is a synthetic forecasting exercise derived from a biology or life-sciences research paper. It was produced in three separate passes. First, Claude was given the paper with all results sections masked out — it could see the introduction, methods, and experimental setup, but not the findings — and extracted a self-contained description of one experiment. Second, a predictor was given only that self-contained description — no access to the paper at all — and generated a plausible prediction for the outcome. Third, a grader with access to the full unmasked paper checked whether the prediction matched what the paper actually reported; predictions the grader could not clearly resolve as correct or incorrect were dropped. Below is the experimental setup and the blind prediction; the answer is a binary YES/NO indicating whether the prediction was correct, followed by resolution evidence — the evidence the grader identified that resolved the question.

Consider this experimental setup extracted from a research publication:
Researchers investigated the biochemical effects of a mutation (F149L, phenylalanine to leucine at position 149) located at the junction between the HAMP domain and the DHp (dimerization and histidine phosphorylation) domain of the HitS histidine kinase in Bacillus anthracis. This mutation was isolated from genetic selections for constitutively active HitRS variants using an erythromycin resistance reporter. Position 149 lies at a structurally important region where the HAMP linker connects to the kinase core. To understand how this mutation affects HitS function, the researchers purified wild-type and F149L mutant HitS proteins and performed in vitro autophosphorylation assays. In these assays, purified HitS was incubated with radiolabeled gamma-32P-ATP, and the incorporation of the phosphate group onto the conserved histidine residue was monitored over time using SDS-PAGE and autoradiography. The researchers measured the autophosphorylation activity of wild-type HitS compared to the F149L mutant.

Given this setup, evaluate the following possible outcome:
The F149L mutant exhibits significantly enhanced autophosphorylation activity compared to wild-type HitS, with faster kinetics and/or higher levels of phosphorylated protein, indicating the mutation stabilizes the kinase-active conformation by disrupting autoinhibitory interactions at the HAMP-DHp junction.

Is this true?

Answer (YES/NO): NO